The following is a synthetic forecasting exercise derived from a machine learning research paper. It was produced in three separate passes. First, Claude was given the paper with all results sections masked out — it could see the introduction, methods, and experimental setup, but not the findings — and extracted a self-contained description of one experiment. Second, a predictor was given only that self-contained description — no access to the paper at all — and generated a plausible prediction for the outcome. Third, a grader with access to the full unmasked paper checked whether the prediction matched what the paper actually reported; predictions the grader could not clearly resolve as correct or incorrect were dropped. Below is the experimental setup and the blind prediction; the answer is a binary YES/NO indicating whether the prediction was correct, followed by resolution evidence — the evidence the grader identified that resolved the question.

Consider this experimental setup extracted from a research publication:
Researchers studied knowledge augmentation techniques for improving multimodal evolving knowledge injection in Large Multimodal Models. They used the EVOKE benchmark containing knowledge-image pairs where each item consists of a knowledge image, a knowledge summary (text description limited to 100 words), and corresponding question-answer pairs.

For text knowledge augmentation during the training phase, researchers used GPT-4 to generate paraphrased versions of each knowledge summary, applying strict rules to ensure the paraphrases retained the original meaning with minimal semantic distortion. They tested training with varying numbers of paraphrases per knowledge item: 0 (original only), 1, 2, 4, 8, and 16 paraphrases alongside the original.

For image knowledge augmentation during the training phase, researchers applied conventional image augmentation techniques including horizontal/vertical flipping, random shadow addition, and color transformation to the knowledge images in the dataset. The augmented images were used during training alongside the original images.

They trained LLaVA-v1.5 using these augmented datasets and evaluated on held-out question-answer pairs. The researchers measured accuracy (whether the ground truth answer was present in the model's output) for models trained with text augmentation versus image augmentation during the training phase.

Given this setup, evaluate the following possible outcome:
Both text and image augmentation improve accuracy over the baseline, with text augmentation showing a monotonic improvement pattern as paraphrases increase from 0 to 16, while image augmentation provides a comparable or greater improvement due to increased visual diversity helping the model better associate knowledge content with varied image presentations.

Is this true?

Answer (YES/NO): NO